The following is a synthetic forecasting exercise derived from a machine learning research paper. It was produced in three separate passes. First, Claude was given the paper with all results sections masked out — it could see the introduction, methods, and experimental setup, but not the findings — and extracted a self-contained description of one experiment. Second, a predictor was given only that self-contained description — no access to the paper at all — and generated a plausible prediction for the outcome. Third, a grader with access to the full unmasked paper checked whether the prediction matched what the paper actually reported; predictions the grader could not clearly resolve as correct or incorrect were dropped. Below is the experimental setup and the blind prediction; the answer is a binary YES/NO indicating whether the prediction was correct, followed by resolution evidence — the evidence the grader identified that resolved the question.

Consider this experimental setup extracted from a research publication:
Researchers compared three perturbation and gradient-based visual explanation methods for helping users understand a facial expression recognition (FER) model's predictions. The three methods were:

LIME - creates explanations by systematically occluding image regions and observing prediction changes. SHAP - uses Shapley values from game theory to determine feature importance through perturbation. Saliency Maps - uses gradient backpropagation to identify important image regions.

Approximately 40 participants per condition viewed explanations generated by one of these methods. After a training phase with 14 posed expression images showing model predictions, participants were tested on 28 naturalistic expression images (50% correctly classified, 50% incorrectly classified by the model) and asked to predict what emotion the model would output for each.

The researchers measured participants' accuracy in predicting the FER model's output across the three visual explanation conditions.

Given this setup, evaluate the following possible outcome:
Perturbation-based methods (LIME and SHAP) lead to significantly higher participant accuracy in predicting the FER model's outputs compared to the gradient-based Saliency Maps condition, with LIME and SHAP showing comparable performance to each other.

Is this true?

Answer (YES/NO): NO